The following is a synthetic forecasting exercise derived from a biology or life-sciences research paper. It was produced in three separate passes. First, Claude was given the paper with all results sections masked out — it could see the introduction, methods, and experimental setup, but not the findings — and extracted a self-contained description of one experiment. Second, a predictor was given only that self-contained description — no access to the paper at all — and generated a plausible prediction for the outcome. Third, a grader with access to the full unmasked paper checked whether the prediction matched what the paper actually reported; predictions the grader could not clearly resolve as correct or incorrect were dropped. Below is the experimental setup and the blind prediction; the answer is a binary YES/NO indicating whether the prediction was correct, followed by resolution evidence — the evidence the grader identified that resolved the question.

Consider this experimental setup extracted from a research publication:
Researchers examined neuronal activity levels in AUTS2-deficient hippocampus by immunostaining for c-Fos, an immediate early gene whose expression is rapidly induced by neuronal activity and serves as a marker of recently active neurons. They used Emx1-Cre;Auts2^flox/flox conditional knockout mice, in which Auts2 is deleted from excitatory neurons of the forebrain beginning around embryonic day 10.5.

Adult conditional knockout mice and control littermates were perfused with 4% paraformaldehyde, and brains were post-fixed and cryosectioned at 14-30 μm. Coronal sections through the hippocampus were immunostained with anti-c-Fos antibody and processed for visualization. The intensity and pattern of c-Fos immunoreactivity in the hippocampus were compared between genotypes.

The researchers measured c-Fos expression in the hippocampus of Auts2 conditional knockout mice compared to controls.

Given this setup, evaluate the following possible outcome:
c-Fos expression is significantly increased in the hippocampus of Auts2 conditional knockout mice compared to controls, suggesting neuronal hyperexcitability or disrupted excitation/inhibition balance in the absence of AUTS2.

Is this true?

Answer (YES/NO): YES